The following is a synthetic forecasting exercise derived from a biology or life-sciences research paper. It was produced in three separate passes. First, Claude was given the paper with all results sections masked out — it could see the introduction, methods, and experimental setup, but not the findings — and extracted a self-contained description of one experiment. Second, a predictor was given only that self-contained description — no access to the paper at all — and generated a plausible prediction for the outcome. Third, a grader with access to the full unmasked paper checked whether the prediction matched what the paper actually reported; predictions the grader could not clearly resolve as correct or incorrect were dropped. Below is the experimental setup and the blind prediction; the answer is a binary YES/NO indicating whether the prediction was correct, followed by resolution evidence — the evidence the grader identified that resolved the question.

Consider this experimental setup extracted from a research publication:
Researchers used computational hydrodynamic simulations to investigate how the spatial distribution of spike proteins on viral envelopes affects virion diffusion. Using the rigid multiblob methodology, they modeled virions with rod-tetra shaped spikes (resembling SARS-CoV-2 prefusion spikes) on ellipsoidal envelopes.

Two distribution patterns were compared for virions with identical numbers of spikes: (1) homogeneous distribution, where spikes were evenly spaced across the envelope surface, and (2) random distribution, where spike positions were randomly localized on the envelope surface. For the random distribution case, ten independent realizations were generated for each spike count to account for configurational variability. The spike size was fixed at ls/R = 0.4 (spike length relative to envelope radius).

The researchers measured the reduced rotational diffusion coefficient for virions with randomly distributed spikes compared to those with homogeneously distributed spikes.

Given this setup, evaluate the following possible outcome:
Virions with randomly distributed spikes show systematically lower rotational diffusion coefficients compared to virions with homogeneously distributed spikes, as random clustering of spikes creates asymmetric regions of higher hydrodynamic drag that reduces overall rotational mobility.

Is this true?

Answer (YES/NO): NO